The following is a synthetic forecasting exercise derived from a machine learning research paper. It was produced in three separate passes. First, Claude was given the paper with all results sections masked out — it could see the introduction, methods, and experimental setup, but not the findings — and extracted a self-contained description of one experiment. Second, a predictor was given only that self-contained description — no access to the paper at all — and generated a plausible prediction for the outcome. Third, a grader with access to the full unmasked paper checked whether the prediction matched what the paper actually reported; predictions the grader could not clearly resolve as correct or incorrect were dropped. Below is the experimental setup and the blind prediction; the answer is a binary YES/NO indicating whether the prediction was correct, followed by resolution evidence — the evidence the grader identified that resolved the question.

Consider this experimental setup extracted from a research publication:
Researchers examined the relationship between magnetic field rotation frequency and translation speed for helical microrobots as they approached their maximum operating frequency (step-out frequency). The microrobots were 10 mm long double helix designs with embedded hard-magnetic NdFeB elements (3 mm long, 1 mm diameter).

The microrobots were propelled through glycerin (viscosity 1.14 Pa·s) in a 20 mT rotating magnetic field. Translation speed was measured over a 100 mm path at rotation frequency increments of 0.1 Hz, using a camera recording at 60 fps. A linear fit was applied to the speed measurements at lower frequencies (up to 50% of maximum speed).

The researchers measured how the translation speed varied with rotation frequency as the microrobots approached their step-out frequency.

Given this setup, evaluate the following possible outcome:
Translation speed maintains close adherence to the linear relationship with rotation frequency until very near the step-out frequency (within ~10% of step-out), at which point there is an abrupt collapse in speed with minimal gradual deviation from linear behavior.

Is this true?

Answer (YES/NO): NO